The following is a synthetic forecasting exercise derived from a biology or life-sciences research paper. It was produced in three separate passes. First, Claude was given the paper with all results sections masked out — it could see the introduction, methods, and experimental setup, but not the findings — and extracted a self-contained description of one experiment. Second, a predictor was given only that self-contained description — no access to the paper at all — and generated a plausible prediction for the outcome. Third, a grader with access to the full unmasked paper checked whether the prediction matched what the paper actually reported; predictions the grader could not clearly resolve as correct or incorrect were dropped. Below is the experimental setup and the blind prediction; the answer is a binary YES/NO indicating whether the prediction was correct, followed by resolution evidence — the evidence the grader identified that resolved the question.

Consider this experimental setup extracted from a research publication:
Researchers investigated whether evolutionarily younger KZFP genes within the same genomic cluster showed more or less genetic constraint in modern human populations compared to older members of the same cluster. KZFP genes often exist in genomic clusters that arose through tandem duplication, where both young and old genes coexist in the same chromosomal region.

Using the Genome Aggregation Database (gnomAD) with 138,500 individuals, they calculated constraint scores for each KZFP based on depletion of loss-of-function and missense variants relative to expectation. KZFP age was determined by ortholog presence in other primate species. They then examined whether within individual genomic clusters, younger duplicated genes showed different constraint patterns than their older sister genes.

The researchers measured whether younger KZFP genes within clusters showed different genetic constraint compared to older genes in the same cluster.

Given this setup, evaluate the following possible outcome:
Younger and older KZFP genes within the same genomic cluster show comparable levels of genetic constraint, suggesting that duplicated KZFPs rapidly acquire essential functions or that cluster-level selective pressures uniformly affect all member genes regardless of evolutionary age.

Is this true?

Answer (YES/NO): NO